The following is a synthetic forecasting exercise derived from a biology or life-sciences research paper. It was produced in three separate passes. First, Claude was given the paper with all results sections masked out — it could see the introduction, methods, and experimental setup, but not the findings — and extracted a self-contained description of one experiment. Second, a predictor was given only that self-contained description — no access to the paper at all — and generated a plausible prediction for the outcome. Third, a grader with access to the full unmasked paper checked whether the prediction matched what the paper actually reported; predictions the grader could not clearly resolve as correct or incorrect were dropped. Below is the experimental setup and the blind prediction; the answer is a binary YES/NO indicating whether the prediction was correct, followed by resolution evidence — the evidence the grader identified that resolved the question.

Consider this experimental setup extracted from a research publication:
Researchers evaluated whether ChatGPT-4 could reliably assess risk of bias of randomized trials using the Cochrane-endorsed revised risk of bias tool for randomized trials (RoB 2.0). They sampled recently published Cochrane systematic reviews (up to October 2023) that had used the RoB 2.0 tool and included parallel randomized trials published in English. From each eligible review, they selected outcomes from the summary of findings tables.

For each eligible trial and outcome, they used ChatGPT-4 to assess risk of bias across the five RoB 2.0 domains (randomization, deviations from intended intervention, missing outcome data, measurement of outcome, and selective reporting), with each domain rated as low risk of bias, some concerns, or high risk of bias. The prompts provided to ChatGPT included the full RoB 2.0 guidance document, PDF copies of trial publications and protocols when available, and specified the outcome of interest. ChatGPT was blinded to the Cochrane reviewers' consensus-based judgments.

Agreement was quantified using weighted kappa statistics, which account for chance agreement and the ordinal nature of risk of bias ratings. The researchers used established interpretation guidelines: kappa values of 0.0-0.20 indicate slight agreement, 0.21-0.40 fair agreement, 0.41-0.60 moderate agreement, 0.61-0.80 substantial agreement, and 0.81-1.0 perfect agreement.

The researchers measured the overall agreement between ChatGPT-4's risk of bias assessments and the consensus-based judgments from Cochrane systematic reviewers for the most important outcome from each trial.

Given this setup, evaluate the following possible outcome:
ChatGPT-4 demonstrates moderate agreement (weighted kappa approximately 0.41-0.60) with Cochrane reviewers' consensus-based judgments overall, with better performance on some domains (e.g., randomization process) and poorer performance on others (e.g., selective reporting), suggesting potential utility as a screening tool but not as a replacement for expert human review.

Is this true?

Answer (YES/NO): NO